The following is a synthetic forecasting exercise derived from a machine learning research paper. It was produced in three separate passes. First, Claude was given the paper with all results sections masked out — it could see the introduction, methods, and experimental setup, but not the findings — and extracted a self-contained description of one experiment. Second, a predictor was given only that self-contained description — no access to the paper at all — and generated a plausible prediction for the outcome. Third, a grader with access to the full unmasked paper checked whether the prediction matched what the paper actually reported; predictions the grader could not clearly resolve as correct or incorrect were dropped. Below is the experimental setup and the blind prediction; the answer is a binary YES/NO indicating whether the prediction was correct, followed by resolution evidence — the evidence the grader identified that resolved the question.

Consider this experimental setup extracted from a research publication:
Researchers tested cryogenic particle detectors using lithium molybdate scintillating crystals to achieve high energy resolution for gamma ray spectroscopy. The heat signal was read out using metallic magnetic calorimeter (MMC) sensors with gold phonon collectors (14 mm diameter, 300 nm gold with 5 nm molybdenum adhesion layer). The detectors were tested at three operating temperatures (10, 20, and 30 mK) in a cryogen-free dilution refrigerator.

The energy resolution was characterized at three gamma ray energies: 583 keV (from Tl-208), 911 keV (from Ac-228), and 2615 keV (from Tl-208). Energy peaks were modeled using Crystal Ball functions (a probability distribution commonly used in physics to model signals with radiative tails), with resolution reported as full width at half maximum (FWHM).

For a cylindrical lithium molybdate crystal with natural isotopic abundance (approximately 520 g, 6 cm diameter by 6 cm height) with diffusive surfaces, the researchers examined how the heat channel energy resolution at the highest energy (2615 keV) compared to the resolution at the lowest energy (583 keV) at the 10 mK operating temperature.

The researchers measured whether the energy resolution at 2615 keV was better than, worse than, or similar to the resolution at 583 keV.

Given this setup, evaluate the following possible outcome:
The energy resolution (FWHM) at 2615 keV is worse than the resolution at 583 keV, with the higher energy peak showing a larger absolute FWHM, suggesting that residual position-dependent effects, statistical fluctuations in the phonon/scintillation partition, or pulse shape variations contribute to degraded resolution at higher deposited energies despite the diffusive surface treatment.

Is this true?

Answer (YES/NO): YES